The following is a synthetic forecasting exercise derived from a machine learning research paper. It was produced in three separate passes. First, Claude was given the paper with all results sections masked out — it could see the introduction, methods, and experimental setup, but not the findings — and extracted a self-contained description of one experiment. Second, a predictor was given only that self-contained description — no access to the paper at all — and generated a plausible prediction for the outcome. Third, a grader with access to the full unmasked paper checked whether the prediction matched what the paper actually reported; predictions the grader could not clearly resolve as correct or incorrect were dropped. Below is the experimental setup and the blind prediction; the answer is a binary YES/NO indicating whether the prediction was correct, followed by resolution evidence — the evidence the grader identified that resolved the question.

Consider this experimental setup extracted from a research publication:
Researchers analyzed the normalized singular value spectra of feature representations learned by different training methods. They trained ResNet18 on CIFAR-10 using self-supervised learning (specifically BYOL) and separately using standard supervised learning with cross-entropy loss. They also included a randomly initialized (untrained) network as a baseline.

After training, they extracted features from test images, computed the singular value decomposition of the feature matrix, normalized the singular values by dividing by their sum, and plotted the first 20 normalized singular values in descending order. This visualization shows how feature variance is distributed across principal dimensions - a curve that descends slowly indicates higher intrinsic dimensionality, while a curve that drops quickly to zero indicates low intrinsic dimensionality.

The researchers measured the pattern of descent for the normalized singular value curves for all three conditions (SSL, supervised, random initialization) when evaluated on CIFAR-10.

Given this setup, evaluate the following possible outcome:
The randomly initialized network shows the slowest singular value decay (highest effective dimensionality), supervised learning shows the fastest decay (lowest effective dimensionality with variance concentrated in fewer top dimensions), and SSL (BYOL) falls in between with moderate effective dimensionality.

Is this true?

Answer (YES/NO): NO